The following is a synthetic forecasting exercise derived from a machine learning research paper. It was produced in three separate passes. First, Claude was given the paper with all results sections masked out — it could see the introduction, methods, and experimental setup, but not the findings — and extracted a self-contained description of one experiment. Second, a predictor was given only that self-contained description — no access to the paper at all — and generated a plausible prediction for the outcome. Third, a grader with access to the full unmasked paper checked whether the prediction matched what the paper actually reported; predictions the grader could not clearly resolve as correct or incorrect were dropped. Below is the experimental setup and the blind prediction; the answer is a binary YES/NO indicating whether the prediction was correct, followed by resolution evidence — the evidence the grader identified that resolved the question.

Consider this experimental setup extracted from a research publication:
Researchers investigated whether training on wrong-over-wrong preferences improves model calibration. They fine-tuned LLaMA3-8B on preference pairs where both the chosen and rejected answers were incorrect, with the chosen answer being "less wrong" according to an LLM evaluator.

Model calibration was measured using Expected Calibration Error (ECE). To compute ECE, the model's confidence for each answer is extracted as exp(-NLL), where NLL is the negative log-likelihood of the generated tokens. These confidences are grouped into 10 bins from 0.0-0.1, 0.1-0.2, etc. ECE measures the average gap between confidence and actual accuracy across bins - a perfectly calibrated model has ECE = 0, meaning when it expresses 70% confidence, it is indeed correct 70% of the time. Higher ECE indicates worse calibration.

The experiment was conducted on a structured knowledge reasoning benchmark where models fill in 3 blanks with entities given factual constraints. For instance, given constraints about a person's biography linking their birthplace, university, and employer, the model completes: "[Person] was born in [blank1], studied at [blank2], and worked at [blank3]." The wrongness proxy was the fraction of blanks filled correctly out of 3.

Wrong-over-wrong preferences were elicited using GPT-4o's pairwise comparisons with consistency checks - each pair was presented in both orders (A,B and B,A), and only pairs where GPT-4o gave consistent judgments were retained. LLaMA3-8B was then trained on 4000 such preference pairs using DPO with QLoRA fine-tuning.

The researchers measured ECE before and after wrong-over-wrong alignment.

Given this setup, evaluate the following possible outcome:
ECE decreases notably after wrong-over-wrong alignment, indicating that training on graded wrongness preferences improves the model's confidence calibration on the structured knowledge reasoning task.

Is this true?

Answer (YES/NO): YES